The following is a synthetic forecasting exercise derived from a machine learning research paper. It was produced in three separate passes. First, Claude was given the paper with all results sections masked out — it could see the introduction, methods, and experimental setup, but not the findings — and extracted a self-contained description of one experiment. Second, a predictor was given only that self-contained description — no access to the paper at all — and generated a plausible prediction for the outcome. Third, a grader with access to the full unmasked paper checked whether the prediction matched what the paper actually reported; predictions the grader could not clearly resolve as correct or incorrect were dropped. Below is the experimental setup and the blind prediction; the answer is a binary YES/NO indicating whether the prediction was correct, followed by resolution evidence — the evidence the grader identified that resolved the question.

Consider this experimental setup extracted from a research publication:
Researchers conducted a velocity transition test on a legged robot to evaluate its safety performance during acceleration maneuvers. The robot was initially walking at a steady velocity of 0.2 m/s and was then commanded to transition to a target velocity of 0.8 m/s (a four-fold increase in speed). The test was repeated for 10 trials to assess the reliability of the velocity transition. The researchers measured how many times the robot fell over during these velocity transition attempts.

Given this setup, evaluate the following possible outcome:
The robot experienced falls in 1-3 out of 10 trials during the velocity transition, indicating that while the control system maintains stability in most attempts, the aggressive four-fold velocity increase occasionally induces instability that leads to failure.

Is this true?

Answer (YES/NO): YES